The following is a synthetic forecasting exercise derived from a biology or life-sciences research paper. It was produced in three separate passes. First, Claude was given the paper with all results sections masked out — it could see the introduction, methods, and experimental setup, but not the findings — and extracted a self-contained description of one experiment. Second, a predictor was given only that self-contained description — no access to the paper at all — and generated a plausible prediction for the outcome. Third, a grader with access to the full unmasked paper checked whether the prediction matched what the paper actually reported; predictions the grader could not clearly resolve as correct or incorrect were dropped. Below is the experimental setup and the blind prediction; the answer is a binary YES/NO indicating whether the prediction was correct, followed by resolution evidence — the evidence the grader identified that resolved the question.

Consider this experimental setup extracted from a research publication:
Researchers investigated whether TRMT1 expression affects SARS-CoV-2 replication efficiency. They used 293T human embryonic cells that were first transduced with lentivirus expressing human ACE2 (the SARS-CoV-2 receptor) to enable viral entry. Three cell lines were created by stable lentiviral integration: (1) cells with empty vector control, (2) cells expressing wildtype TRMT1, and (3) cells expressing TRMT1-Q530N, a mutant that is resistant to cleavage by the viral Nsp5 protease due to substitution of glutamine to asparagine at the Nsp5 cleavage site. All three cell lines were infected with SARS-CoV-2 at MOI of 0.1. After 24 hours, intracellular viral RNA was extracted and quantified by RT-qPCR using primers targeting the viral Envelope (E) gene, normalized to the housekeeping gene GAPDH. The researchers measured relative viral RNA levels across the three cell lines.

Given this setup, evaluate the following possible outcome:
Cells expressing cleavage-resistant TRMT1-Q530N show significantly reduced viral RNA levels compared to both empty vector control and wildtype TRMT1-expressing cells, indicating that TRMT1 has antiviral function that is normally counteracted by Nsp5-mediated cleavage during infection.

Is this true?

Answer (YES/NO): NO